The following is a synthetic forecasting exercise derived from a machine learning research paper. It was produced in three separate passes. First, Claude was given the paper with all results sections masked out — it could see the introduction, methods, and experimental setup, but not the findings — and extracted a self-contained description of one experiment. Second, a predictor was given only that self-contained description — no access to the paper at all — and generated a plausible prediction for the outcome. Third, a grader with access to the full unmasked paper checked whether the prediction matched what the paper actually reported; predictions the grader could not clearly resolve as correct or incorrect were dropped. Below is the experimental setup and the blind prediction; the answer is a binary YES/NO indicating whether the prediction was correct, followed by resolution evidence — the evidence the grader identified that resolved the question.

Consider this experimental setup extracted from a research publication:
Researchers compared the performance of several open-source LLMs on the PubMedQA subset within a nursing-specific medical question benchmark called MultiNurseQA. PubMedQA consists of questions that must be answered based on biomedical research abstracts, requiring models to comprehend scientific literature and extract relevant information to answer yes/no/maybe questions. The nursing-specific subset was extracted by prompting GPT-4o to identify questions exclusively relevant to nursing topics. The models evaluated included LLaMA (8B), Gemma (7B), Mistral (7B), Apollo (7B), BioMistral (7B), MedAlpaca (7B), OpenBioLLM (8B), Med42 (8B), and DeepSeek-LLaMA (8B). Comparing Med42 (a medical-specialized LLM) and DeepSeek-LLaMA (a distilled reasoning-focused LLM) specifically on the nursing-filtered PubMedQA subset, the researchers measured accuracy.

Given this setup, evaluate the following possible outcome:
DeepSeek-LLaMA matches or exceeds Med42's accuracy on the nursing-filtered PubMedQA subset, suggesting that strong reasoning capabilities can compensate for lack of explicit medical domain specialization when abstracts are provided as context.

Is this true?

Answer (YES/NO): YES